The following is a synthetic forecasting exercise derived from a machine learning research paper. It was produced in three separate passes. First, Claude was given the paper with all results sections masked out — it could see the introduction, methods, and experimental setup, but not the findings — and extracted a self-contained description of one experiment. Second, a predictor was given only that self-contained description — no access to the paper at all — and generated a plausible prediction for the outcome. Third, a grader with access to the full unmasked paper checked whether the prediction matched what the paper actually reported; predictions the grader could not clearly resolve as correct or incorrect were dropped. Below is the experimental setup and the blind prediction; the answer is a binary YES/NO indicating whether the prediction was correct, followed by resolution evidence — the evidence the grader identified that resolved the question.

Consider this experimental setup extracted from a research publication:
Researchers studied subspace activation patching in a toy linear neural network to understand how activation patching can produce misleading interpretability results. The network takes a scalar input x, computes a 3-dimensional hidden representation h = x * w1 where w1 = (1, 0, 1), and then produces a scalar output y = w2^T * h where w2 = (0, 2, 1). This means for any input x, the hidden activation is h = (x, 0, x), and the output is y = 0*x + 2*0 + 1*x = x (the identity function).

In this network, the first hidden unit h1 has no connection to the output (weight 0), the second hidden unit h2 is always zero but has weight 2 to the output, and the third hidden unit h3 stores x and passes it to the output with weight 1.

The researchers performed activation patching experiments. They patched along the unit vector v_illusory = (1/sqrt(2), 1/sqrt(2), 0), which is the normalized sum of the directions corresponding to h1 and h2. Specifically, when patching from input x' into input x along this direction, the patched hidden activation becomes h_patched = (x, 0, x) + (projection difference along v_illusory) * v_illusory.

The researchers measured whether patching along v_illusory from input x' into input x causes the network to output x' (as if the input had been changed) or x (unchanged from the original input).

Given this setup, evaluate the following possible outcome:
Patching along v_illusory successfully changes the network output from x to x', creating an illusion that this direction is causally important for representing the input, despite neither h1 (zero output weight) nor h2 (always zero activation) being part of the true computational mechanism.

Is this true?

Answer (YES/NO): YES